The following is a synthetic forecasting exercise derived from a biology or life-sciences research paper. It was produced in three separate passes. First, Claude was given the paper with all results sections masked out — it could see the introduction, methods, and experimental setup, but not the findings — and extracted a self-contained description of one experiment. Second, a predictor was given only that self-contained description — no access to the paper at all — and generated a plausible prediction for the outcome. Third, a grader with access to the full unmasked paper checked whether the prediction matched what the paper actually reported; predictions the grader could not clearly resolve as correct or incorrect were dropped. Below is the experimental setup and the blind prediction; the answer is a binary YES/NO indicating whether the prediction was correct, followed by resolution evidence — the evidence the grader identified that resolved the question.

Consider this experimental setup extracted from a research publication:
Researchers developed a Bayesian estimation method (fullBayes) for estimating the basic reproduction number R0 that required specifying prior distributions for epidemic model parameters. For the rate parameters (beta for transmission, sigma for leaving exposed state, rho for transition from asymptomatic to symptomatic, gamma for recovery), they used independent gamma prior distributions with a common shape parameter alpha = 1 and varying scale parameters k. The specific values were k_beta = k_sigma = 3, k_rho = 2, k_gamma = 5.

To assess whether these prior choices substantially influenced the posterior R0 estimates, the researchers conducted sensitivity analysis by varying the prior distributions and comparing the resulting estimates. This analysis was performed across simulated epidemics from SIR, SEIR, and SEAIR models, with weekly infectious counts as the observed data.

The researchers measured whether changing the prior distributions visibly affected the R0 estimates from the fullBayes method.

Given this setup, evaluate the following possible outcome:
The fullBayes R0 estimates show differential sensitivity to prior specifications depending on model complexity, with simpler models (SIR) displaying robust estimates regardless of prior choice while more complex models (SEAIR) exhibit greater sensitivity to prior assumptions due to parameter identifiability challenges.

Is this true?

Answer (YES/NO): NO